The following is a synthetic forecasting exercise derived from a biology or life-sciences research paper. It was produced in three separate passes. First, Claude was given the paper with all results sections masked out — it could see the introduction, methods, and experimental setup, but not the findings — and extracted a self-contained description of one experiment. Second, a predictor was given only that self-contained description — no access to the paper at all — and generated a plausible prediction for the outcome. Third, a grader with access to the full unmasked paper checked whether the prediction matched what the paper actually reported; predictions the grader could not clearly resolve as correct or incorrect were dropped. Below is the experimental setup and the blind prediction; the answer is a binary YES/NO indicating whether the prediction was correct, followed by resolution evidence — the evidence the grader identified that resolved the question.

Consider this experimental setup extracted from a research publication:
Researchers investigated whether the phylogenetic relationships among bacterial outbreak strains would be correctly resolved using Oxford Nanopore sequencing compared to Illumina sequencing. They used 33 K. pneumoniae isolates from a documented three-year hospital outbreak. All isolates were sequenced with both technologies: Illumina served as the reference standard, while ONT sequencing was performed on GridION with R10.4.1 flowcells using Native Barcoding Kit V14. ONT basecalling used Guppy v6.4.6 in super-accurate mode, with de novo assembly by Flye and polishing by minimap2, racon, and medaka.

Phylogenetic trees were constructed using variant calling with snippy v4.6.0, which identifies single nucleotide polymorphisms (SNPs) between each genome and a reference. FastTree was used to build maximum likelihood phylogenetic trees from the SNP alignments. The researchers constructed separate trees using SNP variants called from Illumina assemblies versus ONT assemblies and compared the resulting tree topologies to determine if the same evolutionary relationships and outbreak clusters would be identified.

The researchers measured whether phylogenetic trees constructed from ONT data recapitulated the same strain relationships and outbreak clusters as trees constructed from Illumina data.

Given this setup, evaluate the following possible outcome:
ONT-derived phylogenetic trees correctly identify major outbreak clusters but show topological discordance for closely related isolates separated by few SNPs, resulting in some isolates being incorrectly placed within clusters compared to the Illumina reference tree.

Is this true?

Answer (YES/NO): NO